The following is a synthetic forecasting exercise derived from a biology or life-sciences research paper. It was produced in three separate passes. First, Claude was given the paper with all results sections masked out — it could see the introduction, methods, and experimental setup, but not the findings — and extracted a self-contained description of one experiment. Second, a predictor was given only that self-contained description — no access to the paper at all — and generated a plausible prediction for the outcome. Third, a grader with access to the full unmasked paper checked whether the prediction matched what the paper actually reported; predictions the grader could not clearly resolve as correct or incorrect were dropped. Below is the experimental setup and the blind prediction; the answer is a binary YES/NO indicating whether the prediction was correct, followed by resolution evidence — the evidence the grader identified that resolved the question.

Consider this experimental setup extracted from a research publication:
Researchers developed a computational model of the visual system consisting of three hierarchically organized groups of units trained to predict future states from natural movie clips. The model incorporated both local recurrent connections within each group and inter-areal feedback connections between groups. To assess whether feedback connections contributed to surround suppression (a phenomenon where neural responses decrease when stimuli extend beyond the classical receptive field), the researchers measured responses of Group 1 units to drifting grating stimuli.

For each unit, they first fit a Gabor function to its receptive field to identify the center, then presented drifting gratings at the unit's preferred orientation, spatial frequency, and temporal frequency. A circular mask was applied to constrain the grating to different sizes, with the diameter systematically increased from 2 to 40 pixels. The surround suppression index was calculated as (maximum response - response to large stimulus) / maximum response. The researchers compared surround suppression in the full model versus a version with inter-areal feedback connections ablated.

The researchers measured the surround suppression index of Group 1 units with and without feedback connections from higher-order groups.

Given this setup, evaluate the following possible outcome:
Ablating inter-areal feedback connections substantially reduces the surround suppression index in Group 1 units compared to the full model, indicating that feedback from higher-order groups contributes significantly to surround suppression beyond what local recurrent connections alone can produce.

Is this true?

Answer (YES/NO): YES